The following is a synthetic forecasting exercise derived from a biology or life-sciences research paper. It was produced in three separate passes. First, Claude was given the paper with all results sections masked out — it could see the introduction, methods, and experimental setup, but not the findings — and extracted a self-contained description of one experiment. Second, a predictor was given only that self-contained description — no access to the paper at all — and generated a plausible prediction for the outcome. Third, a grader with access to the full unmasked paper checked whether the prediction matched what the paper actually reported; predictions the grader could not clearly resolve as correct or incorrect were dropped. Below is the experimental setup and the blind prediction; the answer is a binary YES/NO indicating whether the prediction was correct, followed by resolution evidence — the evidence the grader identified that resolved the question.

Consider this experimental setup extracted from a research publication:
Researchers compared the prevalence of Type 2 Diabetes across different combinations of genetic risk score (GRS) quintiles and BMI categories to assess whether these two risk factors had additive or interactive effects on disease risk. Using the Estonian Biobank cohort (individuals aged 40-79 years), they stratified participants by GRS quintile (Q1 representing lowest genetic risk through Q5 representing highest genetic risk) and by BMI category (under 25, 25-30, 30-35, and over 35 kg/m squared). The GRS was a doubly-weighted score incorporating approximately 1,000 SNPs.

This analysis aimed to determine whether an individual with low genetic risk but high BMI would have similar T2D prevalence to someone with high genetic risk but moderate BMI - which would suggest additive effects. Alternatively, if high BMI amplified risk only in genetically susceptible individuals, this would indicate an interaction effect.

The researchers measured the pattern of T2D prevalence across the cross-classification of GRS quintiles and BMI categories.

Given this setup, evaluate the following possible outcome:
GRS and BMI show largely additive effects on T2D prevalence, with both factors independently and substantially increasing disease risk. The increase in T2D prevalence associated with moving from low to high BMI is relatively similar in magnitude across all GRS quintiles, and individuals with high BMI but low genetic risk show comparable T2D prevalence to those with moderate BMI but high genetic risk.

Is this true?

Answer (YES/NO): YES